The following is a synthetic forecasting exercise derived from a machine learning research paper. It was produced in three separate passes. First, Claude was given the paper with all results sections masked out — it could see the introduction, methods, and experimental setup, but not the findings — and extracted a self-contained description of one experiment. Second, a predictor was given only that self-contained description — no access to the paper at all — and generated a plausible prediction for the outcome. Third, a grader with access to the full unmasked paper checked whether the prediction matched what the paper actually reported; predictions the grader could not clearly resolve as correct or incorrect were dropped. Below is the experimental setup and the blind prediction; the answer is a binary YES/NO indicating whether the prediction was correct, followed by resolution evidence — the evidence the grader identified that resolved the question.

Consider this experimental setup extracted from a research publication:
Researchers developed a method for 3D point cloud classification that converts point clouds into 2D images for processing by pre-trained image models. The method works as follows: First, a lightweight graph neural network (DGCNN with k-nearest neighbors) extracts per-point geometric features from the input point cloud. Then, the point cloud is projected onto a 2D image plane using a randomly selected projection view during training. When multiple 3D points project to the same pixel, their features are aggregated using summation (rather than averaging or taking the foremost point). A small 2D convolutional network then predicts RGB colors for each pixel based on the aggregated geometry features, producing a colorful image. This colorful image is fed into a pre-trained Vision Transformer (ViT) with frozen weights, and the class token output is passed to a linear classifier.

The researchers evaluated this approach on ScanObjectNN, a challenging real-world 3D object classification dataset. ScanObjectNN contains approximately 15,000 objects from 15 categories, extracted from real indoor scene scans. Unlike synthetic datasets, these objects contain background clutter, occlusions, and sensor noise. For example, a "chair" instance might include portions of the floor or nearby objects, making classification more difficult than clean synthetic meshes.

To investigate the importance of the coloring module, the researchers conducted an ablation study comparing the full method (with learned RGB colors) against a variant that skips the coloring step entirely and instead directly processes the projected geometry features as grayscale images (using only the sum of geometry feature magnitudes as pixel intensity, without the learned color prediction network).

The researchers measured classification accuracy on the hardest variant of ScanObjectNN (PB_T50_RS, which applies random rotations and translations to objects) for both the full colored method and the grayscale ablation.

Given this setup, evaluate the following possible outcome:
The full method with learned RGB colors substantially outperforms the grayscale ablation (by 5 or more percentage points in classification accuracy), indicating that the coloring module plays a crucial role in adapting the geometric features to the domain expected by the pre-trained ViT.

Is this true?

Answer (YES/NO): NO